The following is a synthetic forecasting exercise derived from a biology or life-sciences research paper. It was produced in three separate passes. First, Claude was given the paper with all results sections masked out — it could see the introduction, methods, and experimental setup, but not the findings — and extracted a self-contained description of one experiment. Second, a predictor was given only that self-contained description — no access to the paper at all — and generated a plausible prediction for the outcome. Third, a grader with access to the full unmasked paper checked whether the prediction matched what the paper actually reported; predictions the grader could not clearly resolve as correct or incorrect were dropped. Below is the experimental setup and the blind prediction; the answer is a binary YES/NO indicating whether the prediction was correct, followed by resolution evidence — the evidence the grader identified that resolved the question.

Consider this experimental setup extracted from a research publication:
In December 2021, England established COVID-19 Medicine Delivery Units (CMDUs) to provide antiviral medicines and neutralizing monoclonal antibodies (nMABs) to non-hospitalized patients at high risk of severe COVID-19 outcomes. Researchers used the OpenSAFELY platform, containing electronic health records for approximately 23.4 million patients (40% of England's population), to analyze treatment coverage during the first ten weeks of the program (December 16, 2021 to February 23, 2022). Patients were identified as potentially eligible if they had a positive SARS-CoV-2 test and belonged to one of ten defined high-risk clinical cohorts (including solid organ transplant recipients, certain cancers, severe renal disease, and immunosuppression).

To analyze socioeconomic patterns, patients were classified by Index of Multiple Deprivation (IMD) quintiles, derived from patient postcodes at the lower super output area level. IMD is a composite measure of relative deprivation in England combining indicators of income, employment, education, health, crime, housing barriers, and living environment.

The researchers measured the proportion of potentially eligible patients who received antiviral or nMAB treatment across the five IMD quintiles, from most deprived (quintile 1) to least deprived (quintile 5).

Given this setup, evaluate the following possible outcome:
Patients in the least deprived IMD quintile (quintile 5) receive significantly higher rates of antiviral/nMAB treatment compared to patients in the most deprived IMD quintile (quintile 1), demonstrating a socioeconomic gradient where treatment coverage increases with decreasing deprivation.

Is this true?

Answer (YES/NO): YES